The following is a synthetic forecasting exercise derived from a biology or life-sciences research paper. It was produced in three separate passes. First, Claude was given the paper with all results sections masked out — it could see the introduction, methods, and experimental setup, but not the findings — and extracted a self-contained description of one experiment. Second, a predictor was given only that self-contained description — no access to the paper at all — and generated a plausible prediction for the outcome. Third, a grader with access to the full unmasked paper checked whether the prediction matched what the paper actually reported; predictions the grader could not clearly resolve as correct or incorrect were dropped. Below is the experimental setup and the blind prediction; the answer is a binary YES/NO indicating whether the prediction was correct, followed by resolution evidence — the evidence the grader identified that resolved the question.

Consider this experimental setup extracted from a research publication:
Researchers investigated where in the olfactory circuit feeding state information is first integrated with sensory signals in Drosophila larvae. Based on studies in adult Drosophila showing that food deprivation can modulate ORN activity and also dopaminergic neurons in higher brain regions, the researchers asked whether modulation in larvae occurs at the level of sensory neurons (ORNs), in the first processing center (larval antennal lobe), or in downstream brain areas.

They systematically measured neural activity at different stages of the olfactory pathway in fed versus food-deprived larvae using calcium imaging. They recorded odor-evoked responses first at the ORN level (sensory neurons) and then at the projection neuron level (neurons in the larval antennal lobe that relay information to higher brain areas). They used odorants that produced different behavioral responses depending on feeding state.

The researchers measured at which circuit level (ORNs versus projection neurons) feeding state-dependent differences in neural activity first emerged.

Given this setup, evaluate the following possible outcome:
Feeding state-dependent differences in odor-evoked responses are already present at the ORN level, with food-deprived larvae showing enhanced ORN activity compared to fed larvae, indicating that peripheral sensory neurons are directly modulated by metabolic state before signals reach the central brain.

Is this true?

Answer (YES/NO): NO